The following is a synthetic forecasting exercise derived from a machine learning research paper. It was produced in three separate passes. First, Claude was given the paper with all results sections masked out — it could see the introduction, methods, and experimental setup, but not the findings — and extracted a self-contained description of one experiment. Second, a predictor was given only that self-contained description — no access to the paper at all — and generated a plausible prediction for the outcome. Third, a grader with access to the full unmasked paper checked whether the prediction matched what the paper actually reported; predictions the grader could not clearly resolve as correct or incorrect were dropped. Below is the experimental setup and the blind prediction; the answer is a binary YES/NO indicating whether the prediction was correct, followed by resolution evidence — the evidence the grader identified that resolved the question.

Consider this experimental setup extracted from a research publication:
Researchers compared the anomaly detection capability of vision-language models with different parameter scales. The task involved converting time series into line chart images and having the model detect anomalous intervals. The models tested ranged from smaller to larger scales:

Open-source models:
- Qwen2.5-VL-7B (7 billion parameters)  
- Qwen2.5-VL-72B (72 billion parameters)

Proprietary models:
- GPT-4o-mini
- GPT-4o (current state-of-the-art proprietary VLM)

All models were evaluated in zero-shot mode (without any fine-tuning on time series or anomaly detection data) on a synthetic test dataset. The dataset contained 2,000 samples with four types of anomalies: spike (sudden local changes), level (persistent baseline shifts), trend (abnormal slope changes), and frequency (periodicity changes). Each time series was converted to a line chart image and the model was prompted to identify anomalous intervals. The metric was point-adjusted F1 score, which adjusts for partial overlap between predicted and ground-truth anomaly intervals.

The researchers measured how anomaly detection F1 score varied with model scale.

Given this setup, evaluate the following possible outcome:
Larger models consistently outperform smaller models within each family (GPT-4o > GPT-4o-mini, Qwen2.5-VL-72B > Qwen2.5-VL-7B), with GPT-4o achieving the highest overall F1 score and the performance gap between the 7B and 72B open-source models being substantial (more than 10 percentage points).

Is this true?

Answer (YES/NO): NO